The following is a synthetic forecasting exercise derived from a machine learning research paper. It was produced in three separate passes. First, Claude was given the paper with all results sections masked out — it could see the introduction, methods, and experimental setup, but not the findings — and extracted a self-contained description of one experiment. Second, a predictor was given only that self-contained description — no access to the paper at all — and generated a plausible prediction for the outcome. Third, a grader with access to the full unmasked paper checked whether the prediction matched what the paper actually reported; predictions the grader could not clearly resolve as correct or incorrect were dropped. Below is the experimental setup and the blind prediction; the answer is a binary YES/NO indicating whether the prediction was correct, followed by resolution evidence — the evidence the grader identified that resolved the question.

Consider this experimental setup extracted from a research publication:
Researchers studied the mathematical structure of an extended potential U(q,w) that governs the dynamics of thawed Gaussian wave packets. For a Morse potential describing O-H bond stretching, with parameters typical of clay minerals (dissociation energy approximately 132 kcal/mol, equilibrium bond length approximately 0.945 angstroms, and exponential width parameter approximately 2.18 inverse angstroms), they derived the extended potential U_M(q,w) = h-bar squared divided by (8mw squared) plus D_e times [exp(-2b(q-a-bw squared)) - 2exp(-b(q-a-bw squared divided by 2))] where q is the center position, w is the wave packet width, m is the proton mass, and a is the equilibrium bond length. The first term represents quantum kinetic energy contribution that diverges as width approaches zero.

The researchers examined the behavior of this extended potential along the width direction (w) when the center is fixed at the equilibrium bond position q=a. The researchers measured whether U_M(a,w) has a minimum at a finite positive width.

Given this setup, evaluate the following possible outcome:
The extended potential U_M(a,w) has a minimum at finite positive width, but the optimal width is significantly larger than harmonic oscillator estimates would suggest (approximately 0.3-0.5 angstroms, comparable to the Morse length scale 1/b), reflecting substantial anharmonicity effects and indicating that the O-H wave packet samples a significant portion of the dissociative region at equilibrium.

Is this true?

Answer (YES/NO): NO